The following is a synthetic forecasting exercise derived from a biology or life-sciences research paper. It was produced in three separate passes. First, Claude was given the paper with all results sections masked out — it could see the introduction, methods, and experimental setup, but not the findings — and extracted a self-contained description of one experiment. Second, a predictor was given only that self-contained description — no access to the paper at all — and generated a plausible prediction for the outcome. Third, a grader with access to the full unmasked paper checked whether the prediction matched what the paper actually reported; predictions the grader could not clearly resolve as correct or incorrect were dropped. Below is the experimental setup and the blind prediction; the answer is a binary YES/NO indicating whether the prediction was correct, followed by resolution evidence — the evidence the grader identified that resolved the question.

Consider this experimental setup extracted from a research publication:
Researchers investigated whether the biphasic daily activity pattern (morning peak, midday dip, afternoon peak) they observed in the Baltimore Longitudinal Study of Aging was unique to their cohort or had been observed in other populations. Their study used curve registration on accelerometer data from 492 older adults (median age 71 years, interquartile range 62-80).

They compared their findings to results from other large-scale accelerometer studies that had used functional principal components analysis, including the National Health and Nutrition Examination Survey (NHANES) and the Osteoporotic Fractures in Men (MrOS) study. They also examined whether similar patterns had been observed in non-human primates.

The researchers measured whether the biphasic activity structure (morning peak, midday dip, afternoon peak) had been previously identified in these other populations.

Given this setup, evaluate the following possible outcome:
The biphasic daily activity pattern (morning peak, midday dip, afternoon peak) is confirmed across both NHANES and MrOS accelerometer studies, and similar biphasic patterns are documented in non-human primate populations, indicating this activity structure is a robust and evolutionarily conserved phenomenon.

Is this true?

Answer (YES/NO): YES